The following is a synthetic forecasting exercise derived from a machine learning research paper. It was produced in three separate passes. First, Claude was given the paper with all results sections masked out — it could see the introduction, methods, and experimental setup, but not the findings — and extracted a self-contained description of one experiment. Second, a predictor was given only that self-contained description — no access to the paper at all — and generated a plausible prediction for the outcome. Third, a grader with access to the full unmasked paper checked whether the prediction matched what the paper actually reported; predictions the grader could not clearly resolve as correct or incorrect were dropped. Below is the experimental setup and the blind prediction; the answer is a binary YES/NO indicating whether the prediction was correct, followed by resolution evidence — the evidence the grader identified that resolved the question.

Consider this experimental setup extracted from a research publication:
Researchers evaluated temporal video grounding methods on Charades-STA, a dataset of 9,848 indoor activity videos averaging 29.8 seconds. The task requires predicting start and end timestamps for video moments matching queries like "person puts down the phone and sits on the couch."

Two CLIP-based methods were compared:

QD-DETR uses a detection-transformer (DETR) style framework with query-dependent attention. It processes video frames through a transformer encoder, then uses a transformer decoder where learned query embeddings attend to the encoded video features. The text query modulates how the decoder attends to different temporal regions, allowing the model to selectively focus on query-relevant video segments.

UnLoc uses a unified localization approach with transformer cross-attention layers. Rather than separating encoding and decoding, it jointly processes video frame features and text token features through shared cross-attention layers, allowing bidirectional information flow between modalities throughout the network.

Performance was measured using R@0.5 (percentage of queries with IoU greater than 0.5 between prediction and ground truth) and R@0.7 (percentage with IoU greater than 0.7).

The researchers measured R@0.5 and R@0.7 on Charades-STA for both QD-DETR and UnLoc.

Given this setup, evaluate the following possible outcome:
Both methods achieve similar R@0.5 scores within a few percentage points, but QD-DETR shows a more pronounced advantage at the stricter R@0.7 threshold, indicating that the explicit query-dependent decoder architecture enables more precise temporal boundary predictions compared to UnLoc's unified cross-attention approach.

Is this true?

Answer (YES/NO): NO